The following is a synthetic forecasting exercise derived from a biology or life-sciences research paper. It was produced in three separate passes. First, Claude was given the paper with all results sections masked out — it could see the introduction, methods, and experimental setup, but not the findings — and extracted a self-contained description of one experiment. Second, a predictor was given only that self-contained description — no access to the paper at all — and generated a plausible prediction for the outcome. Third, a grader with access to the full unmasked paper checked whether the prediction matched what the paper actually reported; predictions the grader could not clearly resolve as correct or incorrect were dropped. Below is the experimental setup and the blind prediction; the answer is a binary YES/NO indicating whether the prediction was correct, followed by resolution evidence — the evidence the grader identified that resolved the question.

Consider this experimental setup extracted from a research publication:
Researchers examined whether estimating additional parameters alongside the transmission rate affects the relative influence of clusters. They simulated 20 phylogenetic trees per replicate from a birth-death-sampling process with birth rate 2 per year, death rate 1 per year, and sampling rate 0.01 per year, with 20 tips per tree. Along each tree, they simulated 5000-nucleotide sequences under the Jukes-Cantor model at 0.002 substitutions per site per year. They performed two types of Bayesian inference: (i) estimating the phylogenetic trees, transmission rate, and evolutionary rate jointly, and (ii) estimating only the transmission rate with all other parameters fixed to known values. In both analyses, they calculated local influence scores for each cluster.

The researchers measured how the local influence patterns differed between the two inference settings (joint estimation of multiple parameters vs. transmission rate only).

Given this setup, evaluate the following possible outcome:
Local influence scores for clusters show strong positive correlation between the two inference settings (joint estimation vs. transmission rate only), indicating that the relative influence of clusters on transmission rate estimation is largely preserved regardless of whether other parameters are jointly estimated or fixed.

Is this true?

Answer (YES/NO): NO